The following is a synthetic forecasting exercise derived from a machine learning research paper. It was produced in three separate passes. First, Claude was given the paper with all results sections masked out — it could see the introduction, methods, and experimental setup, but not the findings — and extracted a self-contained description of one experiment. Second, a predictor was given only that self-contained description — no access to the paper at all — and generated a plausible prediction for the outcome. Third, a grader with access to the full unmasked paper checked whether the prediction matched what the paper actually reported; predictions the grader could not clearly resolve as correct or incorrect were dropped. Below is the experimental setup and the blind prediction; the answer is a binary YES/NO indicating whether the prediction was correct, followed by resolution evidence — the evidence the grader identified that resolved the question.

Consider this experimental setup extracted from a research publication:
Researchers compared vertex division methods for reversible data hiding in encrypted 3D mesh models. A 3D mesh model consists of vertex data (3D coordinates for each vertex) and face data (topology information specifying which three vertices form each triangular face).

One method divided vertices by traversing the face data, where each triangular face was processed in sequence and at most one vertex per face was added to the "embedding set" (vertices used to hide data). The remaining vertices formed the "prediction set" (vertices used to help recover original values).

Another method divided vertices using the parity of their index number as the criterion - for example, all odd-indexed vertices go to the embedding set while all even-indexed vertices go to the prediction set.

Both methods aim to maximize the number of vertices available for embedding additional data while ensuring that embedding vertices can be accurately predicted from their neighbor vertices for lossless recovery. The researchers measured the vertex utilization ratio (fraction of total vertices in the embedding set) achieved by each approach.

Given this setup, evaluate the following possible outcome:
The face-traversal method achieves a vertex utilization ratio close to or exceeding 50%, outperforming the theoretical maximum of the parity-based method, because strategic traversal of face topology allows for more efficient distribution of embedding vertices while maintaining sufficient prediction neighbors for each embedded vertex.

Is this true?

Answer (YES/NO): NO